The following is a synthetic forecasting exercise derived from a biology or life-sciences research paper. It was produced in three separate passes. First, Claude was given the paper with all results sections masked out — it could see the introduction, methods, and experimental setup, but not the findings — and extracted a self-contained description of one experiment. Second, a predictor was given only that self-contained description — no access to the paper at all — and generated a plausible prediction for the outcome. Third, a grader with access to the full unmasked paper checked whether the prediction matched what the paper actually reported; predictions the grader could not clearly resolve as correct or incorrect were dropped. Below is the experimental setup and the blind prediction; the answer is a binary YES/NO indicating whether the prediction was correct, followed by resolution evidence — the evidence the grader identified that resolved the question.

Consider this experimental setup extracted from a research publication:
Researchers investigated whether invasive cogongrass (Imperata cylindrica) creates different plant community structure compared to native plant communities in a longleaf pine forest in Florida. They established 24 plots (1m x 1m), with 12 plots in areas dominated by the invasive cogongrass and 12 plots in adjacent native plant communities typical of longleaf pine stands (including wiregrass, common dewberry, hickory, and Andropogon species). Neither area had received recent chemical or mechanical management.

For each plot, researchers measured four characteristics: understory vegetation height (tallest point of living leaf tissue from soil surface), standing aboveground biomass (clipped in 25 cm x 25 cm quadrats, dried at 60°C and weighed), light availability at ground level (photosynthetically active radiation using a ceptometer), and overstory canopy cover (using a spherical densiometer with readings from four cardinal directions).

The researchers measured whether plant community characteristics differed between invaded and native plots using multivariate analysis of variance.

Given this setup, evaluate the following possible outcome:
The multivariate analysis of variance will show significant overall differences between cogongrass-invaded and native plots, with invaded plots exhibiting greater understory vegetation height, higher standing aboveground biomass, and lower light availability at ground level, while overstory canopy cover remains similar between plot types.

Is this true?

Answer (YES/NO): YES